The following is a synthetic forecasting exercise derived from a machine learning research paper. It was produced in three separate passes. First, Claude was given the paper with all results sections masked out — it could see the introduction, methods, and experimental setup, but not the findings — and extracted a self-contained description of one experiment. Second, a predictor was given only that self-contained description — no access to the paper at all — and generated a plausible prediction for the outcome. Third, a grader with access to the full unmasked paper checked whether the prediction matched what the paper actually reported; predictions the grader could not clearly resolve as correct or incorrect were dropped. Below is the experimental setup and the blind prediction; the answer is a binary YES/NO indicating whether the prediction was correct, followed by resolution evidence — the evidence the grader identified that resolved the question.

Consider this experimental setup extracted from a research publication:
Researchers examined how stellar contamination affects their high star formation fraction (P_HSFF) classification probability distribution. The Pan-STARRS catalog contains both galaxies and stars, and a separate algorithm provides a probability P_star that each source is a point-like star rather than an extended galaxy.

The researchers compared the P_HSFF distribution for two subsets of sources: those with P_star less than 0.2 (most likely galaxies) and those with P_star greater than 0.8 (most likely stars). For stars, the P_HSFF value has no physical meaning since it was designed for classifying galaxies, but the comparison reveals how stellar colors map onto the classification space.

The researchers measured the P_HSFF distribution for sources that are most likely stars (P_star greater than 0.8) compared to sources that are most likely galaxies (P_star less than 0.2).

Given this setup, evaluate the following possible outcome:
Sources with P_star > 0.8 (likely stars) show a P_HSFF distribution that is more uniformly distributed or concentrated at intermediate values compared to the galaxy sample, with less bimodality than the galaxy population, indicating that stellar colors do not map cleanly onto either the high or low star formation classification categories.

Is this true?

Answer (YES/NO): NO